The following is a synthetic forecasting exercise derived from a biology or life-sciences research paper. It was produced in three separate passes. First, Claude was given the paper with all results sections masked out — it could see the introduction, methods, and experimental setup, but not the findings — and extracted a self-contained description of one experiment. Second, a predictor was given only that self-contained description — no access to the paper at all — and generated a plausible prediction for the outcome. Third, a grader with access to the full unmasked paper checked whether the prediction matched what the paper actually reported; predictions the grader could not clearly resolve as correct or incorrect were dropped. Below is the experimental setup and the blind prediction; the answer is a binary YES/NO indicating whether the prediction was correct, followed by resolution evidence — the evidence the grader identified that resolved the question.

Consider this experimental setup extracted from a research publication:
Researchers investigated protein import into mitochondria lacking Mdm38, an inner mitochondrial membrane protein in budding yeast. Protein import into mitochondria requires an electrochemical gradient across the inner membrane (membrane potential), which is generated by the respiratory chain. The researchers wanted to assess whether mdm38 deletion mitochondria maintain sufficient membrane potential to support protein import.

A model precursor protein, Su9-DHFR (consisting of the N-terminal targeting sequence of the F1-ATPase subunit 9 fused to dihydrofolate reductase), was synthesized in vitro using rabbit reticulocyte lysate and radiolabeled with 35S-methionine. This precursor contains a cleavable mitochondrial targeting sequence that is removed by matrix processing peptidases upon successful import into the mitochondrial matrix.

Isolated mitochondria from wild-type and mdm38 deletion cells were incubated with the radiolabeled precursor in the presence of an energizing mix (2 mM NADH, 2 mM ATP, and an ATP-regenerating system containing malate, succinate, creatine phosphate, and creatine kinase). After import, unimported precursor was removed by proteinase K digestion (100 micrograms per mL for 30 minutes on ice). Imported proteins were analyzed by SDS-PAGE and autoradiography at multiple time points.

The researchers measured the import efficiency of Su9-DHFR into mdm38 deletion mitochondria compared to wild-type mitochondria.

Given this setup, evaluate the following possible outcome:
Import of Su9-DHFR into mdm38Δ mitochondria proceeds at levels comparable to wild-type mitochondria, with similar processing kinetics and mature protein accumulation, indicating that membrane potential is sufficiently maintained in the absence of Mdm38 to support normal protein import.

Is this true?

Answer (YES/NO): YES